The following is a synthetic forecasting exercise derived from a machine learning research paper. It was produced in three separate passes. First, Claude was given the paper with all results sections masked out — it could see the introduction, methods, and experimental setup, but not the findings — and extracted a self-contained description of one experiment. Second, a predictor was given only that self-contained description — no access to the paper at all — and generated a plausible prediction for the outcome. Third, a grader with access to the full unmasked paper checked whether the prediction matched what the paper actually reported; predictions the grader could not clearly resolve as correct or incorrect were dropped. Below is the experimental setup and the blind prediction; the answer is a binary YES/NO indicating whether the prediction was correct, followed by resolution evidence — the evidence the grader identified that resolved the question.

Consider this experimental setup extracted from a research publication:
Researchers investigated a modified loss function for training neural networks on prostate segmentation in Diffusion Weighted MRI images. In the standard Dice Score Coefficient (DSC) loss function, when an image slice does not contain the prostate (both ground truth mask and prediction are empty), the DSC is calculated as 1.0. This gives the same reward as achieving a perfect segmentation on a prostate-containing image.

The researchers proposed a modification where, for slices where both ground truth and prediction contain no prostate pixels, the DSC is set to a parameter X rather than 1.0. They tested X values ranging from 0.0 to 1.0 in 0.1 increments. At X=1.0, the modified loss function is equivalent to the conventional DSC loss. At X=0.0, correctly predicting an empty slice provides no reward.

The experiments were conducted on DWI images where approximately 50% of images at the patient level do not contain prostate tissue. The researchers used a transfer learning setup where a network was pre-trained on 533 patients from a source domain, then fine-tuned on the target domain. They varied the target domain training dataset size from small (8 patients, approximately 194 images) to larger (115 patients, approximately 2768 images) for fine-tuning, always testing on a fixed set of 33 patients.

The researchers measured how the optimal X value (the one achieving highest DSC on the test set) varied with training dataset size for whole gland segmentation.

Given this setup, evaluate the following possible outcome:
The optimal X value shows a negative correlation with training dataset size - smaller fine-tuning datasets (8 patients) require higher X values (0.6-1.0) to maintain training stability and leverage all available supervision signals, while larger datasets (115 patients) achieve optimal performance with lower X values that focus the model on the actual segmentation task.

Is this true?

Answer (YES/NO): NO